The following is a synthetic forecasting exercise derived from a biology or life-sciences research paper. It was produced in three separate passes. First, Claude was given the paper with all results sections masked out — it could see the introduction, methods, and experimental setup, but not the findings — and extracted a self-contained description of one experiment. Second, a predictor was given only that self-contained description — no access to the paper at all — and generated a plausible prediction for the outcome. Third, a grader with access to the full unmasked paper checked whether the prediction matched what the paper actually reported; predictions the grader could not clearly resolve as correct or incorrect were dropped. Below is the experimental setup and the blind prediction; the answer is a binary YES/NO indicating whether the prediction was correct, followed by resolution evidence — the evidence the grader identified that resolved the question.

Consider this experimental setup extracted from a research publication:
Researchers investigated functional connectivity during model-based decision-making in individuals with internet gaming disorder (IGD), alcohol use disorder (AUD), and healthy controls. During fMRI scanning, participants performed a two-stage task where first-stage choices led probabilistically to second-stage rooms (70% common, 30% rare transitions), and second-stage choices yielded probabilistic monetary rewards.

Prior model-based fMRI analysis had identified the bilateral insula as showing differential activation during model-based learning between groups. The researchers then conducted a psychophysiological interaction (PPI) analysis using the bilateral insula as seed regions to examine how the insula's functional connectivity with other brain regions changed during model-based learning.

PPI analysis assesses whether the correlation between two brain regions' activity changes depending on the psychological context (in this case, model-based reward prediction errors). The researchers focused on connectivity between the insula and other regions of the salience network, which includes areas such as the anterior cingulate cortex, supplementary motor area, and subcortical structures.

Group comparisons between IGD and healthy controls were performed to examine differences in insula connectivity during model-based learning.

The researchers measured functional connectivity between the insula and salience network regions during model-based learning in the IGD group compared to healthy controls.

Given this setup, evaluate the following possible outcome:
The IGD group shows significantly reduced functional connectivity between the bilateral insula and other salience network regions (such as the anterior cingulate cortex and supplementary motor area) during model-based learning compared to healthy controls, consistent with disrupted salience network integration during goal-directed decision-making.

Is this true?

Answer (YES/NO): NO